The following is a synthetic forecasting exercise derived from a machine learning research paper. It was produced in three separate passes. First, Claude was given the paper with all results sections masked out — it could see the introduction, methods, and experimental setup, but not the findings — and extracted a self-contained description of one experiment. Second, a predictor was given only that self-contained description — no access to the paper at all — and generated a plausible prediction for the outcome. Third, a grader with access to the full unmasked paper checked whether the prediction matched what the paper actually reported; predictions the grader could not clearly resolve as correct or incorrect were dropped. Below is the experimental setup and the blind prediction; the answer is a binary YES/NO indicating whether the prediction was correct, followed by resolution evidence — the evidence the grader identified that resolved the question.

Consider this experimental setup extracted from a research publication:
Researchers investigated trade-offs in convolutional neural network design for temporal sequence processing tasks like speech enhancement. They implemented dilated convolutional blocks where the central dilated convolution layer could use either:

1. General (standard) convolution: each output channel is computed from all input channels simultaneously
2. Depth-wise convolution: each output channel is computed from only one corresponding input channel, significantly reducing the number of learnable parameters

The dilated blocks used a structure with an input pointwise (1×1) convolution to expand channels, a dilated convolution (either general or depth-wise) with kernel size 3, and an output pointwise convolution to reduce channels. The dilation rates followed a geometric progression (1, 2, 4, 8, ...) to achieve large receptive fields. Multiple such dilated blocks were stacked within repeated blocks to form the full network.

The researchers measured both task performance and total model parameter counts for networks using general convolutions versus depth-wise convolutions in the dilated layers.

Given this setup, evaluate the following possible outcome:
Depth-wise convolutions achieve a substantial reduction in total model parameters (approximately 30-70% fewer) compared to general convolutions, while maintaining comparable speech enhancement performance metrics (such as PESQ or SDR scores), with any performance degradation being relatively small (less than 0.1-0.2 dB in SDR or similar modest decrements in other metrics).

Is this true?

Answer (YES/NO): NO